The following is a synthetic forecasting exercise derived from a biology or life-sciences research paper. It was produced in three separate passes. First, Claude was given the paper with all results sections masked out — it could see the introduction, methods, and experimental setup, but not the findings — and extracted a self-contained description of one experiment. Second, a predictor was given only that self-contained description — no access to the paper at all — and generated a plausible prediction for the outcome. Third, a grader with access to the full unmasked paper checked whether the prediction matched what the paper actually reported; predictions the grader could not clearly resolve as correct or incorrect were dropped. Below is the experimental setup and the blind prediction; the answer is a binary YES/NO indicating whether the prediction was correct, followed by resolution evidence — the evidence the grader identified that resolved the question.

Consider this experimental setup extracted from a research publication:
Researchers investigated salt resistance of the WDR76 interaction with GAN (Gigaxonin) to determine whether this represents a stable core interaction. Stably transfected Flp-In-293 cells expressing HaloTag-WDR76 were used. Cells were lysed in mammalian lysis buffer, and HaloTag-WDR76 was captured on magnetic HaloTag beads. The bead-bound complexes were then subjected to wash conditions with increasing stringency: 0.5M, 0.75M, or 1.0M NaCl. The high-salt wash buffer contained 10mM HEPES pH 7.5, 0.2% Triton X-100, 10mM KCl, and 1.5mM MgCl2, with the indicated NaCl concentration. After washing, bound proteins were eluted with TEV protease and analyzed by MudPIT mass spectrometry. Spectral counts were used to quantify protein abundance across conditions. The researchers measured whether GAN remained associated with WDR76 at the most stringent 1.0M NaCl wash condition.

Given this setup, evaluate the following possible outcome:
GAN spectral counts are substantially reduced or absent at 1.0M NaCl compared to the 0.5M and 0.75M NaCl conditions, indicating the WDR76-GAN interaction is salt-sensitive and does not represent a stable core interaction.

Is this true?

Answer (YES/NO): NO